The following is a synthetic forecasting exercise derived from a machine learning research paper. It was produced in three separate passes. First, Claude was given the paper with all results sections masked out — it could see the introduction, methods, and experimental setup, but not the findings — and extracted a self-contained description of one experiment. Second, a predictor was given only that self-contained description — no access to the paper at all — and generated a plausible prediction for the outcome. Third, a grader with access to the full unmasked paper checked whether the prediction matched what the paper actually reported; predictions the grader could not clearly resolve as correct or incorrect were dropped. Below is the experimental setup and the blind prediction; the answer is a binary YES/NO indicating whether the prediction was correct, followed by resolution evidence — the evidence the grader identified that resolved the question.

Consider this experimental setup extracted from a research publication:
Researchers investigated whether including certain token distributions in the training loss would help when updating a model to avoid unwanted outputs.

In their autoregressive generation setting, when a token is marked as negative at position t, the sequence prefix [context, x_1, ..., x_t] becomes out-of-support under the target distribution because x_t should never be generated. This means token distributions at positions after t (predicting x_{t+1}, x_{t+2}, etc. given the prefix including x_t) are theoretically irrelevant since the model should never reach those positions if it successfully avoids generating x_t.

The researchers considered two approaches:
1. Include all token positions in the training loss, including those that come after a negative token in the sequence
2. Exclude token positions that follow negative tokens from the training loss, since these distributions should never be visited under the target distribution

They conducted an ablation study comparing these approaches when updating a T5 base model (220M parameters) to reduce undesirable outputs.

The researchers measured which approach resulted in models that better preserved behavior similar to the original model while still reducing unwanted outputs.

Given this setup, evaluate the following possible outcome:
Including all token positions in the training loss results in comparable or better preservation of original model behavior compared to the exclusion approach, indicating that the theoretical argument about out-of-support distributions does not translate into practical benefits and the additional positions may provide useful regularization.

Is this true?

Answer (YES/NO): YES